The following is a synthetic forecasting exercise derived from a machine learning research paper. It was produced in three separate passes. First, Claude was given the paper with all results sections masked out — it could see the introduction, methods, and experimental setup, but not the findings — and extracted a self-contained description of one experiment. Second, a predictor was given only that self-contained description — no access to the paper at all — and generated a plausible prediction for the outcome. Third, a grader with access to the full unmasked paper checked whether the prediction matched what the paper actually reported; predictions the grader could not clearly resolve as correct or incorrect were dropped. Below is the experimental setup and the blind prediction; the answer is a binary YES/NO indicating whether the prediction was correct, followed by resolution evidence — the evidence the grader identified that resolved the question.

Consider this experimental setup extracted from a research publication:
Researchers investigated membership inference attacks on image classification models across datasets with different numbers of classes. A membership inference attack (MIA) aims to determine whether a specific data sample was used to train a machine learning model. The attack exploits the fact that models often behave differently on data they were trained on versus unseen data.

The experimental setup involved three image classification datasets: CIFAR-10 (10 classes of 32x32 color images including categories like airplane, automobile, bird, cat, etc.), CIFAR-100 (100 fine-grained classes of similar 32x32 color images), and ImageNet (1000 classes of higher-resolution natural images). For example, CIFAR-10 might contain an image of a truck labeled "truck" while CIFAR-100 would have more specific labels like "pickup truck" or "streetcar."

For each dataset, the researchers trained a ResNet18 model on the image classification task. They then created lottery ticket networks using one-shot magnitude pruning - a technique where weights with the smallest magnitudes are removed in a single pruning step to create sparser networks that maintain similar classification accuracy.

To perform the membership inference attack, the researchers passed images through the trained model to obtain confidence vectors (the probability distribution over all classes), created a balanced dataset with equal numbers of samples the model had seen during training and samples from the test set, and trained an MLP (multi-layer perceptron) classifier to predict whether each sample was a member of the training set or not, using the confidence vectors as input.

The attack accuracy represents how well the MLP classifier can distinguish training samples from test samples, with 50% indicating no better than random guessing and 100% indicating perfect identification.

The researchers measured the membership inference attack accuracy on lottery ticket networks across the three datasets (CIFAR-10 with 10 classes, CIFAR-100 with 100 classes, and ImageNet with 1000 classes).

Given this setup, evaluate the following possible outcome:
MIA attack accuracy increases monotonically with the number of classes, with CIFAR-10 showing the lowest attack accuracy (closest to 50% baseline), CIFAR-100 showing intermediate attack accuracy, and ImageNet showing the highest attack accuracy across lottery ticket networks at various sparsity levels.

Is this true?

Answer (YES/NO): YES